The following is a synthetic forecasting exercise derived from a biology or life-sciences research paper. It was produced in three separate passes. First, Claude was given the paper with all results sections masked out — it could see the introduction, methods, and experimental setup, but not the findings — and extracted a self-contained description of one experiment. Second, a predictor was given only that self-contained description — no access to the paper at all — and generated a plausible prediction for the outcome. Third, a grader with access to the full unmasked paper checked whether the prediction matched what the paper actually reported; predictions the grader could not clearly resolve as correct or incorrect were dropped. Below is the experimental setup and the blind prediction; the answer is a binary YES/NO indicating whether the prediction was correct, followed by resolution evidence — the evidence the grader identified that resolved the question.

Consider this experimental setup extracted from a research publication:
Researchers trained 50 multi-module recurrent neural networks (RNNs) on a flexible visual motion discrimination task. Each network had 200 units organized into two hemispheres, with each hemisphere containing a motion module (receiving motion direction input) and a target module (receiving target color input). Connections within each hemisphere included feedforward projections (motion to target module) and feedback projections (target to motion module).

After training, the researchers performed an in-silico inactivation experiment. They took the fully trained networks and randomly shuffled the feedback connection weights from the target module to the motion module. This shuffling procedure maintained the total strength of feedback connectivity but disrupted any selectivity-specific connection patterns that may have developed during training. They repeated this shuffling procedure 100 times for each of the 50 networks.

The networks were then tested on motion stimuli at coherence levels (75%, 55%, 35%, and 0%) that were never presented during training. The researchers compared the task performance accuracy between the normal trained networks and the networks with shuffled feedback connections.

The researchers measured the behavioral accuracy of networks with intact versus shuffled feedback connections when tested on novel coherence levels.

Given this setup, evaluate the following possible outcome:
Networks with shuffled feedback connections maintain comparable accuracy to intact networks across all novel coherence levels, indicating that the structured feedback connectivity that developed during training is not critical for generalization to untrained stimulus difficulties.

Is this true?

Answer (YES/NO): NO